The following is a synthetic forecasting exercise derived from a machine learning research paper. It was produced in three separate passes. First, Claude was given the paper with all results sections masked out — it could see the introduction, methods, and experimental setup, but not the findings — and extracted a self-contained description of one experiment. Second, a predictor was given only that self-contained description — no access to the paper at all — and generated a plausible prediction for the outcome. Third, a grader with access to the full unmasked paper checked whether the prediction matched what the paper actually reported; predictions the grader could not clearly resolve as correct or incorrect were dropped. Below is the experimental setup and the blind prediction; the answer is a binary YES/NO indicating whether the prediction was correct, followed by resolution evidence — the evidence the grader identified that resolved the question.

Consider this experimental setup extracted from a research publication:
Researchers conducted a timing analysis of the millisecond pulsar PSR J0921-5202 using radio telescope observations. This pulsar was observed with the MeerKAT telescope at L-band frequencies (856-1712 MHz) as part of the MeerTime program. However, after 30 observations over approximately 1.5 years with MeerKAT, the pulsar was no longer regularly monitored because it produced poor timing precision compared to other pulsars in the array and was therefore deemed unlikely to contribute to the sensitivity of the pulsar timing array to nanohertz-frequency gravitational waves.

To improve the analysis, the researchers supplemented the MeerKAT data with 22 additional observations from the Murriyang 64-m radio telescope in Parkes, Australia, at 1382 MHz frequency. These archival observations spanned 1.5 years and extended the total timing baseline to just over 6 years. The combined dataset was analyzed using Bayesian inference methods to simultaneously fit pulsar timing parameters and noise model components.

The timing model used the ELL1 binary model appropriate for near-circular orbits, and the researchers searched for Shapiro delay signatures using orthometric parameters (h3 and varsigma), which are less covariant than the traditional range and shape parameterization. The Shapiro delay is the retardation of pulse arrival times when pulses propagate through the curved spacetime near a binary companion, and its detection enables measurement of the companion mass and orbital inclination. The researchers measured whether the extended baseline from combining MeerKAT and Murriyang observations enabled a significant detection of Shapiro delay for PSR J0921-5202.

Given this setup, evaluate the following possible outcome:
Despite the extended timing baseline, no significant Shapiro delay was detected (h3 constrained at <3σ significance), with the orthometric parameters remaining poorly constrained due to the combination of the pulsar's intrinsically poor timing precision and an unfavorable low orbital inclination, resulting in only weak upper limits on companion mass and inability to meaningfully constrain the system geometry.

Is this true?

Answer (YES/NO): NO